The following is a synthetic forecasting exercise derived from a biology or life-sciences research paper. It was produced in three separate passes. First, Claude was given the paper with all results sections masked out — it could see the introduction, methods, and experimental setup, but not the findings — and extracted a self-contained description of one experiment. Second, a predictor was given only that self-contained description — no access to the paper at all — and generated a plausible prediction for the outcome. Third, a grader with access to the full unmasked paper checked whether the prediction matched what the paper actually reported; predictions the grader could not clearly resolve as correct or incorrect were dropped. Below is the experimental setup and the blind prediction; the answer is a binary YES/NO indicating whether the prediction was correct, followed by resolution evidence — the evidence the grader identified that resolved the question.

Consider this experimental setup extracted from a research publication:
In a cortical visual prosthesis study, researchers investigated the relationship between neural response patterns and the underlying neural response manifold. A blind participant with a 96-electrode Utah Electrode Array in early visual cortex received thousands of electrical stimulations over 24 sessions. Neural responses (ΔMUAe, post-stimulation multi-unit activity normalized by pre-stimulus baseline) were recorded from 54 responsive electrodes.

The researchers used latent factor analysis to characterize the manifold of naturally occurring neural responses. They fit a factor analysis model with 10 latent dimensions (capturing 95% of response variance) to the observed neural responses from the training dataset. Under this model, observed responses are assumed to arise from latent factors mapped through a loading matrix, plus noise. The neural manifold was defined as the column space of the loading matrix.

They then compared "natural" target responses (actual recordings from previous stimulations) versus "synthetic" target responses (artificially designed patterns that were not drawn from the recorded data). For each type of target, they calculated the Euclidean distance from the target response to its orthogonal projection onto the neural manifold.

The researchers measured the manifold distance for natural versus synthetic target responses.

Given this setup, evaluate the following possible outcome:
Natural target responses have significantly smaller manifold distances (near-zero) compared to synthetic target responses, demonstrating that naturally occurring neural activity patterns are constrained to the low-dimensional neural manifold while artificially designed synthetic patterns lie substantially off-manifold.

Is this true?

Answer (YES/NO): NO